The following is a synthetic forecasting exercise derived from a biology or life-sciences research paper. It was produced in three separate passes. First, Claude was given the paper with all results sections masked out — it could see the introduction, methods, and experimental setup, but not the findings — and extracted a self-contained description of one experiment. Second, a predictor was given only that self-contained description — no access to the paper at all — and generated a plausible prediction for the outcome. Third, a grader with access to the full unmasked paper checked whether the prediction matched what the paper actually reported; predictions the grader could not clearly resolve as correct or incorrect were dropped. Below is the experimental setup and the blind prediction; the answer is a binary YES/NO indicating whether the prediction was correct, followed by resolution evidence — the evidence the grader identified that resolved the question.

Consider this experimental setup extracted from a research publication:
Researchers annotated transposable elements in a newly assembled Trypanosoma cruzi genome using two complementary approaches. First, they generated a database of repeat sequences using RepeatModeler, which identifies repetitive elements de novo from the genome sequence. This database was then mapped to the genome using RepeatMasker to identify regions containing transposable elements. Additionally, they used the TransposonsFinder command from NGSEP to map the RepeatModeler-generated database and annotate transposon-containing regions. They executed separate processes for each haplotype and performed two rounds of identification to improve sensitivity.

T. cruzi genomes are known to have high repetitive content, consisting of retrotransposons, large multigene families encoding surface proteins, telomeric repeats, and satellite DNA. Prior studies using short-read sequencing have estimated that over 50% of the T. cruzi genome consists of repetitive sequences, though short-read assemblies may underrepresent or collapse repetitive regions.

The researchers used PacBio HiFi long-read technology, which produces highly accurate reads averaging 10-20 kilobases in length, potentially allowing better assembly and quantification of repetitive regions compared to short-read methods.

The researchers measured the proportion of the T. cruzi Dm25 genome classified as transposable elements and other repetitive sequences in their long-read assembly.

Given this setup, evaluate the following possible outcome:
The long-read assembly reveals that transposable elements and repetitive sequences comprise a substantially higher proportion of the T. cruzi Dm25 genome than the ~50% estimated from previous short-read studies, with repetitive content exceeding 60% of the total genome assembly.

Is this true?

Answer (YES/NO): NO